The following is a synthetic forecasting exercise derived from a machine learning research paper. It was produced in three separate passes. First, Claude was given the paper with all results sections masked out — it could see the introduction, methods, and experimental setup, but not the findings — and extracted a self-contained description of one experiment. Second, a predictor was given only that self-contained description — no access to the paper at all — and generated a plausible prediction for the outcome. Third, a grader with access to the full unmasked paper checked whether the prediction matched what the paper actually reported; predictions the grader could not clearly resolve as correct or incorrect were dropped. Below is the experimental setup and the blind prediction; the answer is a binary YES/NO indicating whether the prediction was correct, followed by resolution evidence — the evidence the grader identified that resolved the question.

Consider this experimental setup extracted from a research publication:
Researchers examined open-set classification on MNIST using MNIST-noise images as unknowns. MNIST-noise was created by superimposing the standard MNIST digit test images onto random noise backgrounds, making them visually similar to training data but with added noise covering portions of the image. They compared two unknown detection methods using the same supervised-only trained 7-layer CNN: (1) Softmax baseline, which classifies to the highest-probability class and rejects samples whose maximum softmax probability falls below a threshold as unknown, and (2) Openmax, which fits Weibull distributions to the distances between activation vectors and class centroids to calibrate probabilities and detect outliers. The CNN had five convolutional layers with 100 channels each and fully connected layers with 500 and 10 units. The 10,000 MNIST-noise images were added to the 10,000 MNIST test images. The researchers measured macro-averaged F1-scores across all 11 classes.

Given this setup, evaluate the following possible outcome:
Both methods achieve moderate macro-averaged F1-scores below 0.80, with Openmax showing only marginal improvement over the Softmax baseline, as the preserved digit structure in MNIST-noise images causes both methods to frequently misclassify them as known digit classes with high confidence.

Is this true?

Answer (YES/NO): NO